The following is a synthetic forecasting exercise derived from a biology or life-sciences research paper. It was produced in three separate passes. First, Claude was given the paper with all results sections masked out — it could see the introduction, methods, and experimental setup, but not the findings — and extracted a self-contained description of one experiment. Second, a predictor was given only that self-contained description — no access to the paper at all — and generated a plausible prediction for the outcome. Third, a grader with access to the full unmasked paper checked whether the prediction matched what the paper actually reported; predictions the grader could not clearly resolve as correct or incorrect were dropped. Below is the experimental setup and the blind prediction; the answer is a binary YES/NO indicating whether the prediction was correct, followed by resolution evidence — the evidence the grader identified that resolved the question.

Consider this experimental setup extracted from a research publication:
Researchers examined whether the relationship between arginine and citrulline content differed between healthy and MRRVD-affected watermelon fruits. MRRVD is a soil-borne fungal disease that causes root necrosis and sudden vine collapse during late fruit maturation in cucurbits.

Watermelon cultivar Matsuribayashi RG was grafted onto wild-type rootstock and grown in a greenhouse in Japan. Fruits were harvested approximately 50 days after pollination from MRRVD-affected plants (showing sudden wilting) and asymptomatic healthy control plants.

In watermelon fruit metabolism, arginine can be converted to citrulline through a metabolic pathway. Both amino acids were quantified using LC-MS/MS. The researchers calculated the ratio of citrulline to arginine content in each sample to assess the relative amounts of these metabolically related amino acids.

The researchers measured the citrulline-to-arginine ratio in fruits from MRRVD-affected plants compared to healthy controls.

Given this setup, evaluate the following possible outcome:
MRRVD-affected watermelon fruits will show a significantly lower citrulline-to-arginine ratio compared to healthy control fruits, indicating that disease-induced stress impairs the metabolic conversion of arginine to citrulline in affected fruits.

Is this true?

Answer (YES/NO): NO